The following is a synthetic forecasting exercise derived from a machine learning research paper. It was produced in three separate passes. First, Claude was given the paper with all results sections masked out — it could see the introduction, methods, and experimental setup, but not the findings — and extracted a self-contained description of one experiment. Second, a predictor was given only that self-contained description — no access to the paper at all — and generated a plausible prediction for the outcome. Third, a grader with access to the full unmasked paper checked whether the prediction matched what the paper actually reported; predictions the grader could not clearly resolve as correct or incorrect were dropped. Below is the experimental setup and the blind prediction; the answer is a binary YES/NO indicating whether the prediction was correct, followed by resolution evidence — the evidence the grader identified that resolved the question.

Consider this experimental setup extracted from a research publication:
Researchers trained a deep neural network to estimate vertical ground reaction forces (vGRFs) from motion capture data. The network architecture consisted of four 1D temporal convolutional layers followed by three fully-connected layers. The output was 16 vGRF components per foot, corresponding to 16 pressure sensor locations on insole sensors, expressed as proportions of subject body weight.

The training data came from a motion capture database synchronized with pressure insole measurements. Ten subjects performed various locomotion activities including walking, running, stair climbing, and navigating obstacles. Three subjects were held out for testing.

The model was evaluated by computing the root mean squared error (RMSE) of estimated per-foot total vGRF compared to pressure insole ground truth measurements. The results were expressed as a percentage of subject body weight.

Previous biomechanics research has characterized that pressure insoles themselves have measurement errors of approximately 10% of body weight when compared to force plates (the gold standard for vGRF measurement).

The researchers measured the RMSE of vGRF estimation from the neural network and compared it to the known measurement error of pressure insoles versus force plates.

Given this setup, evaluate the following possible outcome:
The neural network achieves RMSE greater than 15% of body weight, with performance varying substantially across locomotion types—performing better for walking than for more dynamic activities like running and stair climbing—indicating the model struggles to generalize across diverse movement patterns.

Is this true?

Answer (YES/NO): NO